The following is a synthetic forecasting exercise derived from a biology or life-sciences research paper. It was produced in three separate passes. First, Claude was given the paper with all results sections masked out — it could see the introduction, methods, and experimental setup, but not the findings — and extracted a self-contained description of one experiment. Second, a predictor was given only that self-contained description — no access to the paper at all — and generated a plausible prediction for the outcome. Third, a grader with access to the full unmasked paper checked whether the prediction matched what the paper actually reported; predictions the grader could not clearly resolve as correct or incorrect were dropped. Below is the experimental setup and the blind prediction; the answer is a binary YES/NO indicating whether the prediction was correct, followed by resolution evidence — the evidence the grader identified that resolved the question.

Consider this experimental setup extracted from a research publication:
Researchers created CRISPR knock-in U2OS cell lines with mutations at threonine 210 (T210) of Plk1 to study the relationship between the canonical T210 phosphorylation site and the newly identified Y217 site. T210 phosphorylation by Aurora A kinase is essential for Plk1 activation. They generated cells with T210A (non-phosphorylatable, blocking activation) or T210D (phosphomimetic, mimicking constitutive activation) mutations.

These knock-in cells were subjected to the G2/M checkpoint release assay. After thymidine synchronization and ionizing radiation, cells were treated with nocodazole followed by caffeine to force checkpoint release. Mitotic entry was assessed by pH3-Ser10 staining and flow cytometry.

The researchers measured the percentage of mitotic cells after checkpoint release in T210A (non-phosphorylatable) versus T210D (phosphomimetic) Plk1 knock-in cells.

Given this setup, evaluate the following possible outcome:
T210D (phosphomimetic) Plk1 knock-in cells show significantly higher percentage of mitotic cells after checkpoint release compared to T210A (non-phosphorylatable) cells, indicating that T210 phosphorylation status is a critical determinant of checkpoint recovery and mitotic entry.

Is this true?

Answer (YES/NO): YES